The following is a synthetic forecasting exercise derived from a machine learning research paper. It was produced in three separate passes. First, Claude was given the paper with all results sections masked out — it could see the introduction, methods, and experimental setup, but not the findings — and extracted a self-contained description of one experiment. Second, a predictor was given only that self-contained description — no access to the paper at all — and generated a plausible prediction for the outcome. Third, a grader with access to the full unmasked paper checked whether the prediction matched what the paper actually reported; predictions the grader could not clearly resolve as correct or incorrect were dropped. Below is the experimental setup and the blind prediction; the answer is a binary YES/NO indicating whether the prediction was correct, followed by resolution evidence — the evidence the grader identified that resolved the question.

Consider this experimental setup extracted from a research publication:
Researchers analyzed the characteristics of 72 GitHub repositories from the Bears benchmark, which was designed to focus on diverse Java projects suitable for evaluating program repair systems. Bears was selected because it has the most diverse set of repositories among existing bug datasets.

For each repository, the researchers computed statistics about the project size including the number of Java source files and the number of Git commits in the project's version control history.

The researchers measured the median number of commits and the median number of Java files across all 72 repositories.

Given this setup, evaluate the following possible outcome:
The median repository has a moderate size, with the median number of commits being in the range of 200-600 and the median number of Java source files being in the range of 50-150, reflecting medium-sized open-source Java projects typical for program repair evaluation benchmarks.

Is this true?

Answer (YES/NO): NO